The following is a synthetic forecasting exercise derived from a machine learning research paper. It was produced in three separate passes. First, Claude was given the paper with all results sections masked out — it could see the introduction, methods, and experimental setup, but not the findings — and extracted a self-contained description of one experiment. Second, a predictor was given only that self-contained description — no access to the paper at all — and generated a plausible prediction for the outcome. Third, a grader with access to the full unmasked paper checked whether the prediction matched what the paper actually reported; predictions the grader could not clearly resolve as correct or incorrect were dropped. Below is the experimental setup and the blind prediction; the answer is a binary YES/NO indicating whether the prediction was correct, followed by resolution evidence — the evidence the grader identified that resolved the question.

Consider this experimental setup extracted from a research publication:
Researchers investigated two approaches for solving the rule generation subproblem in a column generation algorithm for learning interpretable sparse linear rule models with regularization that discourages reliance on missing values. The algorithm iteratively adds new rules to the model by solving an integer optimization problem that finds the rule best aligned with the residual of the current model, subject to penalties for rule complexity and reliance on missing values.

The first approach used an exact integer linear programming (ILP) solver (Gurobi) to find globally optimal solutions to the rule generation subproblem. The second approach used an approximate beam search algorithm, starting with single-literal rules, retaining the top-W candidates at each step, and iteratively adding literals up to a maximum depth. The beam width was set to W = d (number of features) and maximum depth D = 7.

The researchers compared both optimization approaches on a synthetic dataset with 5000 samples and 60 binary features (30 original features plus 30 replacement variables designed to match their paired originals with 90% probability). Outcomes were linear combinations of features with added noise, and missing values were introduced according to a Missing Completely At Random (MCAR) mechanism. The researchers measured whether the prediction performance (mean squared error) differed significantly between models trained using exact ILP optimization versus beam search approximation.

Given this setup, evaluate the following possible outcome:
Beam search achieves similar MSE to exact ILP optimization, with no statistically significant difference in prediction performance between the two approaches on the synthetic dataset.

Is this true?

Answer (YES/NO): YES